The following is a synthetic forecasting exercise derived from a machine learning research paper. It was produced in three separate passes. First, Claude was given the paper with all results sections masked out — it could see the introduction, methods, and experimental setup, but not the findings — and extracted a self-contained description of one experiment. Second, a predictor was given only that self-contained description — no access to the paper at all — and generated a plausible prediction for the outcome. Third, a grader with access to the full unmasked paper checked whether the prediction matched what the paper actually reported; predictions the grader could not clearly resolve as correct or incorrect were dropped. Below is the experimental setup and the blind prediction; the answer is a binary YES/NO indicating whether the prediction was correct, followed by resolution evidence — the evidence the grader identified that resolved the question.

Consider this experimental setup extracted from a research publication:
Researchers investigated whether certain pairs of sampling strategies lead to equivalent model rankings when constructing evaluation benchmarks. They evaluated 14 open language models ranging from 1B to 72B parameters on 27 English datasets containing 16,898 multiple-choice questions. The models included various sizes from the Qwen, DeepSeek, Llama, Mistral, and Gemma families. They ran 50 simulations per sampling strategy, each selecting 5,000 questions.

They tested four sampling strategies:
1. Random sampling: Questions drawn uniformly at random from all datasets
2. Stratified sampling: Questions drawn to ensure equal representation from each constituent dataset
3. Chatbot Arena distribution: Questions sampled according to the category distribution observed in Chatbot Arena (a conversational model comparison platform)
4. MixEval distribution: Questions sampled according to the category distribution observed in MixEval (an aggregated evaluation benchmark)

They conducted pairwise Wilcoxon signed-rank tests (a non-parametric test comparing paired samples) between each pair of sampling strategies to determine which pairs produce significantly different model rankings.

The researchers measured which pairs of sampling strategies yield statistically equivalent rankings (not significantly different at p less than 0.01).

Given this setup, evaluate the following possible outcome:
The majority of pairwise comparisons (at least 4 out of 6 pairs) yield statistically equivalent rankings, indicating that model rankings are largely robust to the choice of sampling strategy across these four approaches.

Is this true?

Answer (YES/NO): NO